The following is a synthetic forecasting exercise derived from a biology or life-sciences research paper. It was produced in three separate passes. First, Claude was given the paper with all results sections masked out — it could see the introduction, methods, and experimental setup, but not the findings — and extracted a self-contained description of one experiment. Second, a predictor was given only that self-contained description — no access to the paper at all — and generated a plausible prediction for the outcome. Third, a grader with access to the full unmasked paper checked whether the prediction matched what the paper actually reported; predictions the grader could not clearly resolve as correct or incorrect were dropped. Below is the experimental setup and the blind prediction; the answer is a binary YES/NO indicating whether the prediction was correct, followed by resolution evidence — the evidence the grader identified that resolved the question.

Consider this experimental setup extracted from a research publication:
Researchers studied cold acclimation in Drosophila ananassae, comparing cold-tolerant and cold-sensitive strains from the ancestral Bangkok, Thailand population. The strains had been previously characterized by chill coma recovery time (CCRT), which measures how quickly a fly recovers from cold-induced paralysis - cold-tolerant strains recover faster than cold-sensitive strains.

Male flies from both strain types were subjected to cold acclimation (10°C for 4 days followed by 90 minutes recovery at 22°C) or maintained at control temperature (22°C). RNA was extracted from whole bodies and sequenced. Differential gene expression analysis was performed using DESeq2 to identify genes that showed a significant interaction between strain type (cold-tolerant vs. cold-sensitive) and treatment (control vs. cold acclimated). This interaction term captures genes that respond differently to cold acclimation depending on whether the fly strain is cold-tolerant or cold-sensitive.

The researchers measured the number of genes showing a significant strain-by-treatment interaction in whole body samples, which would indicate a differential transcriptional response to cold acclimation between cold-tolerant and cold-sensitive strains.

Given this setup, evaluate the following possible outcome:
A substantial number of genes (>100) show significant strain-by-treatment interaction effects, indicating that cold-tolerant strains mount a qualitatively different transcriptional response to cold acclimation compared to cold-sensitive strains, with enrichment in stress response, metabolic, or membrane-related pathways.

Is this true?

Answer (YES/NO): NO